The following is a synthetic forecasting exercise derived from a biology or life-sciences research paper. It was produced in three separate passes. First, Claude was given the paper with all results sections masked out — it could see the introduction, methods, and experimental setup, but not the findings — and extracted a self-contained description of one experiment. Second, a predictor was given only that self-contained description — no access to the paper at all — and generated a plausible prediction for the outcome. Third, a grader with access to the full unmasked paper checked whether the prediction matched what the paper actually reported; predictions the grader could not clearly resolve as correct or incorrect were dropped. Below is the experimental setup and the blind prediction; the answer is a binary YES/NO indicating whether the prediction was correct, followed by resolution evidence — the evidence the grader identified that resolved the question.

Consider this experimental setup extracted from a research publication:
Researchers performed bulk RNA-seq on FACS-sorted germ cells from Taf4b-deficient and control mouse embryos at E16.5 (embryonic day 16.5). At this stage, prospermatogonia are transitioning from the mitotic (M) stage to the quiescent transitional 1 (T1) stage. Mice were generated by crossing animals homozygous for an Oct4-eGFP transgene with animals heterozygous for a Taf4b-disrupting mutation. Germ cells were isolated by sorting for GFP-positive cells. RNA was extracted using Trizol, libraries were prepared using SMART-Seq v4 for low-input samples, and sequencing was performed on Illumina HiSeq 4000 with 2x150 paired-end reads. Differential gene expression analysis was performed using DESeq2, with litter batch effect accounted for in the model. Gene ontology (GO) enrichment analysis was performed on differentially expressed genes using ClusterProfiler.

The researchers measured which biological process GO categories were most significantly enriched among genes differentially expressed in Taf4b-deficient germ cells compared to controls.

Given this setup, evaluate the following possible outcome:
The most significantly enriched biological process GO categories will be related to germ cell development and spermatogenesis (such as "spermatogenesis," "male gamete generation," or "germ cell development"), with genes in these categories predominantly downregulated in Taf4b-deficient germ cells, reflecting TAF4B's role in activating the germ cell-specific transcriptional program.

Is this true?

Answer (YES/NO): NO